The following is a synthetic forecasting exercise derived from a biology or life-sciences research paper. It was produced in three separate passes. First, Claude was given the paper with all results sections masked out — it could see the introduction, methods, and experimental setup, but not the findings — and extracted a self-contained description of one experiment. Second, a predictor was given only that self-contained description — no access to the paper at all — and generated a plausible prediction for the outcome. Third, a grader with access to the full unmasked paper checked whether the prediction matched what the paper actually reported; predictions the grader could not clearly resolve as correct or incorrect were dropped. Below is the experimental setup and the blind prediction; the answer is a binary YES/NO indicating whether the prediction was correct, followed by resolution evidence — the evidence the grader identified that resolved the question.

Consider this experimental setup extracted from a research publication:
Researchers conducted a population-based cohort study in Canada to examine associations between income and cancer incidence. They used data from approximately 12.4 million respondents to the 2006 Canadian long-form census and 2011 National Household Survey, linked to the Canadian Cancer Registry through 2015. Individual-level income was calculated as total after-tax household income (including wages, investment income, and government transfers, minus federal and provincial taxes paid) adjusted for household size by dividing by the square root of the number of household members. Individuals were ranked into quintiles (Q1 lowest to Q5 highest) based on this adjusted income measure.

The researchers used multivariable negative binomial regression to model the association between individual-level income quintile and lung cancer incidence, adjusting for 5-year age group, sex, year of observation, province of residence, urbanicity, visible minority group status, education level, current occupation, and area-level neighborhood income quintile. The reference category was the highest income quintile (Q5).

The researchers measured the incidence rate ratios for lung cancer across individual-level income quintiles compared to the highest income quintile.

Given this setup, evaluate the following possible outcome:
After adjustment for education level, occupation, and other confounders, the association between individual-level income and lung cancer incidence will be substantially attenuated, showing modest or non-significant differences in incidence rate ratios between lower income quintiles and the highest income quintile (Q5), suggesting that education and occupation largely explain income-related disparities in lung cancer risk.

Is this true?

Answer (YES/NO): NO